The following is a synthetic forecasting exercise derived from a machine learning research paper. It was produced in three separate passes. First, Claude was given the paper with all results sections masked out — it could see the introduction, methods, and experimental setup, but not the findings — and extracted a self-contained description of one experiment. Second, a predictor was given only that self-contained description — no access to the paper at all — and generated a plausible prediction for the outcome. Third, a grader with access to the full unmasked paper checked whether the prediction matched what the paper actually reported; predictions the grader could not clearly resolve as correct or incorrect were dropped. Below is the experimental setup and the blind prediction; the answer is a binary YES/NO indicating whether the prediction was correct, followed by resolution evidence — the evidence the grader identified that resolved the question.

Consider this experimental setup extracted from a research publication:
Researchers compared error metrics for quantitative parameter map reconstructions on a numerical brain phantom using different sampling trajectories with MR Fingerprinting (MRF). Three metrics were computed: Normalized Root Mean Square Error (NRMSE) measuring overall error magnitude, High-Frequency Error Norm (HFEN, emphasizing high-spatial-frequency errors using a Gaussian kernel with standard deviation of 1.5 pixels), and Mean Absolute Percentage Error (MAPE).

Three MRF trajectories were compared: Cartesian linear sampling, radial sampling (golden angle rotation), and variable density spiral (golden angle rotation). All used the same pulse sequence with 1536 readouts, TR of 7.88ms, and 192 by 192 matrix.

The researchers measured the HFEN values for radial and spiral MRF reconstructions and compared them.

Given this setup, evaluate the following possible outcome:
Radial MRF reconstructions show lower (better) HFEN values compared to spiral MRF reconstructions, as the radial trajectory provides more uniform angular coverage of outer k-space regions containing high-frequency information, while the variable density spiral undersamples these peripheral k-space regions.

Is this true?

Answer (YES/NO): NO